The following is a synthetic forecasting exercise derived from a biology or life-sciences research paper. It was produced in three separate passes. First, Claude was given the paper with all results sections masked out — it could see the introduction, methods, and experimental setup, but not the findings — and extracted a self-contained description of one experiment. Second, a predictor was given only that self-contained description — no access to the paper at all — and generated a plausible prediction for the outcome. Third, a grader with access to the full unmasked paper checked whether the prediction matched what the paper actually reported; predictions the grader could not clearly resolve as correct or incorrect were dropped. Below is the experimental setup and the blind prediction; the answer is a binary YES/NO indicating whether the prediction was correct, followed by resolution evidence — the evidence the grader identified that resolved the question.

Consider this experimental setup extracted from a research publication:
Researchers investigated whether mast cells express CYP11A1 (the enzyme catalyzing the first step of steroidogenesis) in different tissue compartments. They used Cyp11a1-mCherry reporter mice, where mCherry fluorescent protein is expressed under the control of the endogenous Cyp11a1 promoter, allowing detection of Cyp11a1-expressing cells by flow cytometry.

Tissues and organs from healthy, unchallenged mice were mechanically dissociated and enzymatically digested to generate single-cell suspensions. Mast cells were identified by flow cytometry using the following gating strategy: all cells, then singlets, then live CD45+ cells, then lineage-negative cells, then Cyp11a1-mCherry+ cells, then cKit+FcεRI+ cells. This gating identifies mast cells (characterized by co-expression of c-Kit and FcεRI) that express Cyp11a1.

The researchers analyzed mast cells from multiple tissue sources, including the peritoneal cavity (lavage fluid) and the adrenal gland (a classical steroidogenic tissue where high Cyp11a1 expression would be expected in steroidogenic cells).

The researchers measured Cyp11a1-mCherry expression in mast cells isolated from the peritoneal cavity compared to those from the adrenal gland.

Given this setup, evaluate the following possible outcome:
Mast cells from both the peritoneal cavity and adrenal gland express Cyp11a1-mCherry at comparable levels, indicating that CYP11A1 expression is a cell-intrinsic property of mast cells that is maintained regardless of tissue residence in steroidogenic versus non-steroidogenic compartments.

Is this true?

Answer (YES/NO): NO